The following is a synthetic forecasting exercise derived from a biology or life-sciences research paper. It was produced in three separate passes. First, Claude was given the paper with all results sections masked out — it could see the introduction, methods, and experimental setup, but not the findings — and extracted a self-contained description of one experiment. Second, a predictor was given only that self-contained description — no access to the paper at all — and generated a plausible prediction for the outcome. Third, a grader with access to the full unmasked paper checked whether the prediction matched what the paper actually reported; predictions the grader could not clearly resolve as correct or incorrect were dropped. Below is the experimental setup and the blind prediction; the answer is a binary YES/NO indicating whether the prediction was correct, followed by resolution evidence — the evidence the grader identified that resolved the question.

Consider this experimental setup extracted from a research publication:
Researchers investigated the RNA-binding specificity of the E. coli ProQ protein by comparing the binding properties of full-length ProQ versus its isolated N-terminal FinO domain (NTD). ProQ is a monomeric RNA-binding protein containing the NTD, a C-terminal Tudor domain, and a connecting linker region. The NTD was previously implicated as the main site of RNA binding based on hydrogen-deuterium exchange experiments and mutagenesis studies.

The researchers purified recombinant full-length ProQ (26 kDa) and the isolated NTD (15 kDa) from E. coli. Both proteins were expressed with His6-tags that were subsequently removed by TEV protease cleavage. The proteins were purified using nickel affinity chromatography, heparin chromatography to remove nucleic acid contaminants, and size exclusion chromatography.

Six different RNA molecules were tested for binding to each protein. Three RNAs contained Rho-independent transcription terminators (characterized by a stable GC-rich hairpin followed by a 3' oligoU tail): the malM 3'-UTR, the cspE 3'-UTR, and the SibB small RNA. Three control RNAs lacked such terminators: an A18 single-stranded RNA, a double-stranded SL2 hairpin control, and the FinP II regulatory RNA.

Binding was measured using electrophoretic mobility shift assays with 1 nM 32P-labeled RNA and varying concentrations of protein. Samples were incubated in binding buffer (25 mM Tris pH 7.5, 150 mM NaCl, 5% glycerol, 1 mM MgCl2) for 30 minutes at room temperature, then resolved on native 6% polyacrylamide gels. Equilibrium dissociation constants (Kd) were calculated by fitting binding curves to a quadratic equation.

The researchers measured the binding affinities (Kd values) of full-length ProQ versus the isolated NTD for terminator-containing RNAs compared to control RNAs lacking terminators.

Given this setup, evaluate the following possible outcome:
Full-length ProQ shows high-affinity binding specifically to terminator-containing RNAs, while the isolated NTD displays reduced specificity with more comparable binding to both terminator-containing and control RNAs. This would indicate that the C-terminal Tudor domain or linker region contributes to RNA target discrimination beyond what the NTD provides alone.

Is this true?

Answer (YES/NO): NO